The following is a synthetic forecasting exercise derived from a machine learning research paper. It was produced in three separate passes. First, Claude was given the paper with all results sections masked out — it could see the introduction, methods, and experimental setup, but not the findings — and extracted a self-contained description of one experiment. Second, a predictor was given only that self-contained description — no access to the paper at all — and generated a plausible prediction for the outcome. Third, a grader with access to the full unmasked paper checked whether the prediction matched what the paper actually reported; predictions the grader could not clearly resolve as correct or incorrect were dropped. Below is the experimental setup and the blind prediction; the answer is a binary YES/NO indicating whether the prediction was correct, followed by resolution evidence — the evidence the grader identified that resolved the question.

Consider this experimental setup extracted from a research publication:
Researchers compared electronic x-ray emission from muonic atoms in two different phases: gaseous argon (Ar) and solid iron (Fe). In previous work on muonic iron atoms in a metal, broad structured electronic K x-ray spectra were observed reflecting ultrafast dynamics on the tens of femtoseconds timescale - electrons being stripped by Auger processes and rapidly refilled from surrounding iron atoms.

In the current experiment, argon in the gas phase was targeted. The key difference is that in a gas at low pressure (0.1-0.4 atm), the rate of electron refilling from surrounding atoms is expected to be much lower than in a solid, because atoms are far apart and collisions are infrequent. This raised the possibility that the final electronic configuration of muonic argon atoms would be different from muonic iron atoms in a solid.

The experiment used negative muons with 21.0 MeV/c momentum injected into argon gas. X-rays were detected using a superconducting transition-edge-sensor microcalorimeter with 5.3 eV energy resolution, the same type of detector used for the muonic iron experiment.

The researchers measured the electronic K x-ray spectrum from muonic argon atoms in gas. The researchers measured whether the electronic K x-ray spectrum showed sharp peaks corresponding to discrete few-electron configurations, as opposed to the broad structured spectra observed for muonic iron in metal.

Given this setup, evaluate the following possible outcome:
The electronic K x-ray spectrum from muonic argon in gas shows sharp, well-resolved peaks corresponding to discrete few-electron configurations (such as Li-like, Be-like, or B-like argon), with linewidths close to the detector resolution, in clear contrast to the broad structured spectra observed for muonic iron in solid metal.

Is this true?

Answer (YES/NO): YES